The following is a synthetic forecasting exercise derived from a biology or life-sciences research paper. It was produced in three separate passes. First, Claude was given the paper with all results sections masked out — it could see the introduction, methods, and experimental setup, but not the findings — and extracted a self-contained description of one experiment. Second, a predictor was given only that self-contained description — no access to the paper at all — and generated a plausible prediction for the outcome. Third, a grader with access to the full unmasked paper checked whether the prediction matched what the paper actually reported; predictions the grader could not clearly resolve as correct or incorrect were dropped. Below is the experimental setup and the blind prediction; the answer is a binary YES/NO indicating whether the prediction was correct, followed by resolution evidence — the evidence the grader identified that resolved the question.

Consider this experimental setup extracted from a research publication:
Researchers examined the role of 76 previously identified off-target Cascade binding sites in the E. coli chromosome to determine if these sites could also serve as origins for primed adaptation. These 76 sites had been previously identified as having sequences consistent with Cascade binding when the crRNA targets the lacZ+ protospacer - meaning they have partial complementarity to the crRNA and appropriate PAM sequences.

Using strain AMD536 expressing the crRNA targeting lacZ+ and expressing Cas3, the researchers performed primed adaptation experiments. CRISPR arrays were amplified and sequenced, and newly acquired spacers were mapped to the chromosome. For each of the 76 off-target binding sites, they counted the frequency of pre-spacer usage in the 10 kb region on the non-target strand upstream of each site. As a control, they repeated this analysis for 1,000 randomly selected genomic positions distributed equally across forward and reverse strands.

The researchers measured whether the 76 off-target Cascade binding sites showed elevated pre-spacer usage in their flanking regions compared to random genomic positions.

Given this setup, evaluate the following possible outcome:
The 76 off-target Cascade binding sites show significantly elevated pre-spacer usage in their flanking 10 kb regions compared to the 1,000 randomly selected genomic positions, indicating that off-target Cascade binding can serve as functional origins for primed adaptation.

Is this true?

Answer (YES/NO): NO